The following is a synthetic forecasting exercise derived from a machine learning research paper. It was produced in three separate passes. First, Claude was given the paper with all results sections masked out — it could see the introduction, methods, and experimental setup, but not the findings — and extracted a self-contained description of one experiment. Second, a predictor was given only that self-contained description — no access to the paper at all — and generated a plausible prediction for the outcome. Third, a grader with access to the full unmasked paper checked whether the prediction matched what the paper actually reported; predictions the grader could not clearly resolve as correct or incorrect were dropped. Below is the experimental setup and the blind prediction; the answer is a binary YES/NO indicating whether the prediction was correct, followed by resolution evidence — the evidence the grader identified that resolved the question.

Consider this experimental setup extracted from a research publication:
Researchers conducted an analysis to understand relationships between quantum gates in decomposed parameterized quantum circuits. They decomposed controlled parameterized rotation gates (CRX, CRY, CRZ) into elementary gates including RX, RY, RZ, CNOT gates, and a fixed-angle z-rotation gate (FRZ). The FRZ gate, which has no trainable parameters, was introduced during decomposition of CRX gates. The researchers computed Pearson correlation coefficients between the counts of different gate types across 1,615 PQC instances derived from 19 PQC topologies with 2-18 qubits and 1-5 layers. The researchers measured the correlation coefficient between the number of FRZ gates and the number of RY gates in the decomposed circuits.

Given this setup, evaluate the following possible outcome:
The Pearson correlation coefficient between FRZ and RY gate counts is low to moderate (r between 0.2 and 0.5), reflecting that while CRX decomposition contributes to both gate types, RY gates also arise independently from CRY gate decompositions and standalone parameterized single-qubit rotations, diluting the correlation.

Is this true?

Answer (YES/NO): NO